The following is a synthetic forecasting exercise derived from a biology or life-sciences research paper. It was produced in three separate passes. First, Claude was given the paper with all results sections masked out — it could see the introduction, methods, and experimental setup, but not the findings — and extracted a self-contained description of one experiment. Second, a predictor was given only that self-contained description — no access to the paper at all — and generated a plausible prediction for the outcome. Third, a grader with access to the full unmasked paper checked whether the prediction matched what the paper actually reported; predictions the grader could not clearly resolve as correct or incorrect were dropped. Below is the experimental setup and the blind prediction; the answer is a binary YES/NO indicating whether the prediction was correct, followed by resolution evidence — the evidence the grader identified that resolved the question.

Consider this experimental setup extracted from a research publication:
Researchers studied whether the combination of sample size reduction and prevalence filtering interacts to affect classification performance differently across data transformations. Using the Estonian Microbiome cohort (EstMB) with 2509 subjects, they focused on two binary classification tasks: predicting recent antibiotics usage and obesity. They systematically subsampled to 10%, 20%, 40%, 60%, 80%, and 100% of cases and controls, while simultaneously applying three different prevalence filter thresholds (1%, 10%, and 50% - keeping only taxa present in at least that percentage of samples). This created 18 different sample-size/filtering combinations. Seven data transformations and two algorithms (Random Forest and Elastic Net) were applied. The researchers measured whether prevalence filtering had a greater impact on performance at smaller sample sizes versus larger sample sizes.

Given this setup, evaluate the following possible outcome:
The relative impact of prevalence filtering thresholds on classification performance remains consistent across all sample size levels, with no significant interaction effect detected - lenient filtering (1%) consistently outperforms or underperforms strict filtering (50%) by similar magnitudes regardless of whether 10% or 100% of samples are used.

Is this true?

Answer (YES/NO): YES